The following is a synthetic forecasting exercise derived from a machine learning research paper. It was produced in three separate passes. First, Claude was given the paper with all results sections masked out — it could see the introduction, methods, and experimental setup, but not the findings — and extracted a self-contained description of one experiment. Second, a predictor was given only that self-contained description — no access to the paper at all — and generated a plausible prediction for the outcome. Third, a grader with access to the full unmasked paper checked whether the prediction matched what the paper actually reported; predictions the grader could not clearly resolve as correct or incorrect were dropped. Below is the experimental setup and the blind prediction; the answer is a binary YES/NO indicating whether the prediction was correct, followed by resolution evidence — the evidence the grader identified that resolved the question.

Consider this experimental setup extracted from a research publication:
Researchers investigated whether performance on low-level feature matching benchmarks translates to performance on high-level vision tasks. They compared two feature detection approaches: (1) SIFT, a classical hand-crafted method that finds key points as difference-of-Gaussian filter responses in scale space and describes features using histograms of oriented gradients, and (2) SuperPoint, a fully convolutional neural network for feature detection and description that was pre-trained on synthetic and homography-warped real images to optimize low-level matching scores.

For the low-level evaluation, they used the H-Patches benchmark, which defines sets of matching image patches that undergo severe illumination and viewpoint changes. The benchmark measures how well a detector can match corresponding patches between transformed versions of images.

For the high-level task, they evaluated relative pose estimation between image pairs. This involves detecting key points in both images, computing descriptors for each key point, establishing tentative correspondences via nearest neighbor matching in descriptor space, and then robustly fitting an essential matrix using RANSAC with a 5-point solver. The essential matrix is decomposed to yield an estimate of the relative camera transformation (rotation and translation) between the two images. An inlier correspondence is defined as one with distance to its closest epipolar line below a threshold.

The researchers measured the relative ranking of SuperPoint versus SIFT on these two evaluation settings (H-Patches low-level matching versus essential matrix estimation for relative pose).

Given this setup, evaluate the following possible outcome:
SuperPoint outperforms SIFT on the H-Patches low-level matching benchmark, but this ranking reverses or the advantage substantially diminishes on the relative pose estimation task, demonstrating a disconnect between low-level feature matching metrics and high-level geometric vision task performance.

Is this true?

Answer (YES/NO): YES